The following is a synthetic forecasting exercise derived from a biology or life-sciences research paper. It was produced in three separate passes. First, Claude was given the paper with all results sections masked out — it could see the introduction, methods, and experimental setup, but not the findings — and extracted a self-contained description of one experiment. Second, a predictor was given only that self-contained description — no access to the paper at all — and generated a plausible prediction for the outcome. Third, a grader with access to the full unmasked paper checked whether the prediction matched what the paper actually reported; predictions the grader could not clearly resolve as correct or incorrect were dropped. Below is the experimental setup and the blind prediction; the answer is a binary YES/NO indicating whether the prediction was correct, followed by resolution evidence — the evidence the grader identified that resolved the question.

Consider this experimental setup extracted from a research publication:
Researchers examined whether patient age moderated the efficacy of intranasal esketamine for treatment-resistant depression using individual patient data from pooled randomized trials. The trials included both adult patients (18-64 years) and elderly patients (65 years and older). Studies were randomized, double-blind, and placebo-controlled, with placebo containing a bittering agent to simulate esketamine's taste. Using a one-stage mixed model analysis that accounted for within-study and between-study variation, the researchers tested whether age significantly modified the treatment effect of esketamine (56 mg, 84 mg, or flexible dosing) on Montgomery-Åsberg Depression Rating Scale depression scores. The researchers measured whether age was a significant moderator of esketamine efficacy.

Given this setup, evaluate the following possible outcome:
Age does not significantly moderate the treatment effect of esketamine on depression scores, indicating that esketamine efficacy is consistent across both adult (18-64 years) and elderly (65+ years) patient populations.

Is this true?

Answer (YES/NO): YES